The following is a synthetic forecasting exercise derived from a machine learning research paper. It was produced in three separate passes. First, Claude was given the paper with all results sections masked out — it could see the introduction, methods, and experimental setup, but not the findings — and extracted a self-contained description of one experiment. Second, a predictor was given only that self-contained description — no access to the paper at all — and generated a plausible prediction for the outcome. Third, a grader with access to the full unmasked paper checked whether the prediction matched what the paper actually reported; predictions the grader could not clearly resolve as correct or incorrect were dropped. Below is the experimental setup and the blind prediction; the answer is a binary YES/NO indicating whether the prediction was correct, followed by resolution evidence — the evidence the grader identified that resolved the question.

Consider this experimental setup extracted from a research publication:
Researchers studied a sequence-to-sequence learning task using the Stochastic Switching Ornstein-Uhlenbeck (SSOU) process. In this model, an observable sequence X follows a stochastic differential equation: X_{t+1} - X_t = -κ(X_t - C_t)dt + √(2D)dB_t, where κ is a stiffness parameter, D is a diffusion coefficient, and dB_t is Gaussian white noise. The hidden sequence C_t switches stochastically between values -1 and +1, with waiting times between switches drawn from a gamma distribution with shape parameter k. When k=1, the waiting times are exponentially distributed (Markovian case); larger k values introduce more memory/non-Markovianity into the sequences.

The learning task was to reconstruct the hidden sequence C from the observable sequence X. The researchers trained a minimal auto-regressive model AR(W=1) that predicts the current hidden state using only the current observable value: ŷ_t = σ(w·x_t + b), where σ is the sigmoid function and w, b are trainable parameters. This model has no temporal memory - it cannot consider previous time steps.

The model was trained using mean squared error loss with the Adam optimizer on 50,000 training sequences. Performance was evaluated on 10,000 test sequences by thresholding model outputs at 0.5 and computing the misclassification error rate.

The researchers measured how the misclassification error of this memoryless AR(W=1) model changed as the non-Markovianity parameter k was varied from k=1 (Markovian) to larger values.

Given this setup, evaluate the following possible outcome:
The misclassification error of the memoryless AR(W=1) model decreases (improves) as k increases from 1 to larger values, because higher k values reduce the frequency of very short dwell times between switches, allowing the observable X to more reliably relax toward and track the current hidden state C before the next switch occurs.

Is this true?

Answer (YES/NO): NO